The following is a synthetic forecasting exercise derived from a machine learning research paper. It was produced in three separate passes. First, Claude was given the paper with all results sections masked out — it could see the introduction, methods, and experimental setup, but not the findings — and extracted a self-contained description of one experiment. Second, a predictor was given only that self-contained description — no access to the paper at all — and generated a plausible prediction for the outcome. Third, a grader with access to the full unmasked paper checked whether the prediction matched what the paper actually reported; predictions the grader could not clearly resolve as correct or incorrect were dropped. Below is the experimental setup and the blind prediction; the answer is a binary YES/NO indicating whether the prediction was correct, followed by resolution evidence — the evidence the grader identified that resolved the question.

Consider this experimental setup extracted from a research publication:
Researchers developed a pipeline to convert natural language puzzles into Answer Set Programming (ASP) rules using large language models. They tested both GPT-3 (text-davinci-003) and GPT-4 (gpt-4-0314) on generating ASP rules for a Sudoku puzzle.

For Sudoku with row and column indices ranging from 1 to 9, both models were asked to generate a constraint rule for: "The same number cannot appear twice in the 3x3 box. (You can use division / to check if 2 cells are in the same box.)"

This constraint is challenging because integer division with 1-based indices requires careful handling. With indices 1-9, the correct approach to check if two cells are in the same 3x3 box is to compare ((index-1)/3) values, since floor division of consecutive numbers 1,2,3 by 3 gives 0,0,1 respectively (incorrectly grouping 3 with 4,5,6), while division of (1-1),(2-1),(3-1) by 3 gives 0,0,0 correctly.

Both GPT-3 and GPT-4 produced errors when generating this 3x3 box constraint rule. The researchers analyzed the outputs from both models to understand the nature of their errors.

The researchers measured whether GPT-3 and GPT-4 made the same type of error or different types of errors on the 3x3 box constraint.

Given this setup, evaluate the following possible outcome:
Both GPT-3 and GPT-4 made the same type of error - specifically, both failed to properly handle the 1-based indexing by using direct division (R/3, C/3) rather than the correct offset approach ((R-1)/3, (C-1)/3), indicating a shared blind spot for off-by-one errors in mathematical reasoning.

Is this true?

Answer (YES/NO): NO